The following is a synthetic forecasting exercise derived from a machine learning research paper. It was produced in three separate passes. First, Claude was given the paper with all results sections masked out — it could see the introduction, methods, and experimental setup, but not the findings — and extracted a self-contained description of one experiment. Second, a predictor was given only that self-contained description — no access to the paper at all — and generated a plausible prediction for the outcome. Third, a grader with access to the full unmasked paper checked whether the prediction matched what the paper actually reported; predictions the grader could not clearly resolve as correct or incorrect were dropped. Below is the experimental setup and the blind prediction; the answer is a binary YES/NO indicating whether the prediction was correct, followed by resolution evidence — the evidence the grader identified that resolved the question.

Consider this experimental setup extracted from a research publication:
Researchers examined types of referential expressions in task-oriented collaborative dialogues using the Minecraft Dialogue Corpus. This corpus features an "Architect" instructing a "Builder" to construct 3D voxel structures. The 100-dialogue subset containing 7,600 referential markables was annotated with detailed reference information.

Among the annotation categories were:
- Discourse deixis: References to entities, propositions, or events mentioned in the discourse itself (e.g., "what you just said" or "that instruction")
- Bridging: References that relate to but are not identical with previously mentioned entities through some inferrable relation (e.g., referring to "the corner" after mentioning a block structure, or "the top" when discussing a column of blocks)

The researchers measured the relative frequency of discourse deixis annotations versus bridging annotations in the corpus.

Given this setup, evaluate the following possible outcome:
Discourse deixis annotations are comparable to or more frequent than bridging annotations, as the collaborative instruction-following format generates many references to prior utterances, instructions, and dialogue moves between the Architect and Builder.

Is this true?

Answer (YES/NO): NO